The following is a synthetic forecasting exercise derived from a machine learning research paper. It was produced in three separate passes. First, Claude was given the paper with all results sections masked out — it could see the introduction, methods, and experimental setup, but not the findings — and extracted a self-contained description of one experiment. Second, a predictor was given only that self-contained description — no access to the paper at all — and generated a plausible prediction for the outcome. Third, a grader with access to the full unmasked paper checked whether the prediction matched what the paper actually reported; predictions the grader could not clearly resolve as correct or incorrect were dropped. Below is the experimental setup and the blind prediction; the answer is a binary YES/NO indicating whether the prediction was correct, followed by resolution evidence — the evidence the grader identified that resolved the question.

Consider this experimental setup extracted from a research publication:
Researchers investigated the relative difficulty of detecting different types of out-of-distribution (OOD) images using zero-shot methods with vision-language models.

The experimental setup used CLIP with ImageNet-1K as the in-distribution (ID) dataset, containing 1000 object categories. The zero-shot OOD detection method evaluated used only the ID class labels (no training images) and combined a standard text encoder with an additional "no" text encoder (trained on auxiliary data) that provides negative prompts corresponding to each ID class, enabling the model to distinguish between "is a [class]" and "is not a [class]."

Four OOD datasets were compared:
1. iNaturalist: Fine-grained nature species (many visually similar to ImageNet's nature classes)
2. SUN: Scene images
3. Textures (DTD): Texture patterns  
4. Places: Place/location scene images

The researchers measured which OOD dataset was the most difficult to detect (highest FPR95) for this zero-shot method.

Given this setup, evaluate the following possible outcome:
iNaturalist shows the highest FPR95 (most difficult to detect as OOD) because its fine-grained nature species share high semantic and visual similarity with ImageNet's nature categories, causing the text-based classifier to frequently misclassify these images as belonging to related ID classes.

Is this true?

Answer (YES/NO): NO